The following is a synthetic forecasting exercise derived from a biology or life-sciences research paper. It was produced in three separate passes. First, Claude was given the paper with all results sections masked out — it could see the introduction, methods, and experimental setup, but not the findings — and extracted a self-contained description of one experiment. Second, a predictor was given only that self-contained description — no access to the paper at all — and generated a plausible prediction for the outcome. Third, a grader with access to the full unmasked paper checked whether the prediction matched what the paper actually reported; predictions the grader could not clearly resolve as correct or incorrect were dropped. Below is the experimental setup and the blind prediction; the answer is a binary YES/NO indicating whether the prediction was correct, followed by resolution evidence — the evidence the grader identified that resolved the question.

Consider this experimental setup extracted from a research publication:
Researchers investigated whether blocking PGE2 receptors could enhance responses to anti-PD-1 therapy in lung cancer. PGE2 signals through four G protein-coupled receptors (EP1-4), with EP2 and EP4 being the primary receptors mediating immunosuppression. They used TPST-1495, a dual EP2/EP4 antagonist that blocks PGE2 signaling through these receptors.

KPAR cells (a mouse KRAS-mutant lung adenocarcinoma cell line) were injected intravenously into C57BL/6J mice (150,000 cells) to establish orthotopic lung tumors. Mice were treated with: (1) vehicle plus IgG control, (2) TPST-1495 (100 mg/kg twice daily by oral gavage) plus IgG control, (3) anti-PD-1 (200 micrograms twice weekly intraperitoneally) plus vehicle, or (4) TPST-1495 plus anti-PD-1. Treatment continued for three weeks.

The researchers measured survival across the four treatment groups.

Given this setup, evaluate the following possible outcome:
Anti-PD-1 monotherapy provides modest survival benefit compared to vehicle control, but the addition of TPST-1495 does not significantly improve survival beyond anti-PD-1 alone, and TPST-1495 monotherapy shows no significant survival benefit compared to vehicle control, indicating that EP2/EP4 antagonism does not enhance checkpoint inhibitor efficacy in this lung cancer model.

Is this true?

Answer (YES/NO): NO